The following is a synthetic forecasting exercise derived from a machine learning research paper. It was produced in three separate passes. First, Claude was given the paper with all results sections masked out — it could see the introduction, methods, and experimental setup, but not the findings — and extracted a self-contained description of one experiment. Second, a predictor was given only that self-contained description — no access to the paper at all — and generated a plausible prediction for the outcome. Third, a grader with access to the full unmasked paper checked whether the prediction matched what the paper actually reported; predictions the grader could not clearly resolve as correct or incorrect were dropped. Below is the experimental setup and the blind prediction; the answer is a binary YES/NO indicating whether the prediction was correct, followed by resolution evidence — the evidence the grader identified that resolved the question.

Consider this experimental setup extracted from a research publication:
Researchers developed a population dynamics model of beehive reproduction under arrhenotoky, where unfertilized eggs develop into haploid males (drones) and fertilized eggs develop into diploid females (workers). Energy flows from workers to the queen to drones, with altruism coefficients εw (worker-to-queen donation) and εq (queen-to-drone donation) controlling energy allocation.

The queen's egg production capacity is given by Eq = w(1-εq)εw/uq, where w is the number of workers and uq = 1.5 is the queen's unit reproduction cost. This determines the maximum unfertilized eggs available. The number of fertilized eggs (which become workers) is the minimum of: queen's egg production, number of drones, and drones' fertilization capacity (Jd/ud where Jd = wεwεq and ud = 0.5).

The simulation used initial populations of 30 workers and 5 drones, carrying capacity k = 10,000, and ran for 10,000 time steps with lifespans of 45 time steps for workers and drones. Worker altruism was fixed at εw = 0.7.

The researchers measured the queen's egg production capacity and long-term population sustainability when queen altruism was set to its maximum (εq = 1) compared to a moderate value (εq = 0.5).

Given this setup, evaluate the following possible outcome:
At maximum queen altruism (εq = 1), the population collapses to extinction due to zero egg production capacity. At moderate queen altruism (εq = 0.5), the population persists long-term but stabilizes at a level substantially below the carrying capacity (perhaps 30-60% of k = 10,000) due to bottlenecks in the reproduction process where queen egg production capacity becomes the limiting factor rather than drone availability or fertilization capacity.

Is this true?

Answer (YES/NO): NO